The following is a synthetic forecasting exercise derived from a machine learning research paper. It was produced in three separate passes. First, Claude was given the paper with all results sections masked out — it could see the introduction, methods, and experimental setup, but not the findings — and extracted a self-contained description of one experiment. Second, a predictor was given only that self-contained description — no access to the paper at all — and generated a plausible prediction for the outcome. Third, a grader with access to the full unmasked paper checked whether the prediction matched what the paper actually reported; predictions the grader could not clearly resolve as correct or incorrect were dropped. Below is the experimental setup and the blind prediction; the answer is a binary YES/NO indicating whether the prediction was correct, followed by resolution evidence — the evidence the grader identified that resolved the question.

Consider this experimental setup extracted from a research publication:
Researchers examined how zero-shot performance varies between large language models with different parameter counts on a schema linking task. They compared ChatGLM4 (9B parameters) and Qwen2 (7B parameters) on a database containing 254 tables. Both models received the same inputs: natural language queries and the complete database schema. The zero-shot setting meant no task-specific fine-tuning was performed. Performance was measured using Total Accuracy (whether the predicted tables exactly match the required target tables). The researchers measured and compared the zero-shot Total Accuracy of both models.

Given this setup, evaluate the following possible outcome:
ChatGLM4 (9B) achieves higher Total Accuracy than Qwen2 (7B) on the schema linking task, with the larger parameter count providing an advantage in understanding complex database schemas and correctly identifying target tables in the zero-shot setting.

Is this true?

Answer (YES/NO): YES